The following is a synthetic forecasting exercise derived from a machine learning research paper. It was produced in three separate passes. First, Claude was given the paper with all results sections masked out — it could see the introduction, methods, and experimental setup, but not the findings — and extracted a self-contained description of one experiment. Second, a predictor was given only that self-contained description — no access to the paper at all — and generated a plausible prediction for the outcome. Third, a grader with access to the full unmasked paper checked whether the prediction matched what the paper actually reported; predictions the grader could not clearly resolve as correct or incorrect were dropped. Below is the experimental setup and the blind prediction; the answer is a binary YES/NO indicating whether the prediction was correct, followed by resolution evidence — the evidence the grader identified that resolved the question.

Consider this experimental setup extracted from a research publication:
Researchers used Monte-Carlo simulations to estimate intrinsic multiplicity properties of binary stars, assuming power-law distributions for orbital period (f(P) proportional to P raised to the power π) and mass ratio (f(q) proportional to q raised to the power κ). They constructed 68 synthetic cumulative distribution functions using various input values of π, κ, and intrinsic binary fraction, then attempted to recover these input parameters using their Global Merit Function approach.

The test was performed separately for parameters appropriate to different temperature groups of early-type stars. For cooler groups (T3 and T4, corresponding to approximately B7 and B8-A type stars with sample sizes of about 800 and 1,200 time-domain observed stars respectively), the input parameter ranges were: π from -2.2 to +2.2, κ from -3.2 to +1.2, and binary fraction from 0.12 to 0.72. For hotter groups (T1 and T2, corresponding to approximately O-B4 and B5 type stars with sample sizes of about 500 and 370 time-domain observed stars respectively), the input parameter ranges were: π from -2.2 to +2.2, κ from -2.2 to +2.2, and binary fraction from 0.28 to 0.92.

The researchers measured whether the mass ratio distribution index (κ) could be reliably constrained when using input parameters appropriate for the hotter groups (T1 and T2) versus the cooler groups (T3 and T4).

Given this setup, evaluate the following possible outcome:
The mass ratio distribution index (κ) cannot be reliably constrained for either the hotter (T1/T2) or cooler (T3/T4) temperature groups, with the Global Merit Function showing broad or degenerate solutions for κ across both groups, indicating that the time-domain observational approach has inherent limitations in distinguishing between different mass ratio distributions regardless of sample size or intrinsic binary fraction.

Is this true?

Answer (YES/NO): NO